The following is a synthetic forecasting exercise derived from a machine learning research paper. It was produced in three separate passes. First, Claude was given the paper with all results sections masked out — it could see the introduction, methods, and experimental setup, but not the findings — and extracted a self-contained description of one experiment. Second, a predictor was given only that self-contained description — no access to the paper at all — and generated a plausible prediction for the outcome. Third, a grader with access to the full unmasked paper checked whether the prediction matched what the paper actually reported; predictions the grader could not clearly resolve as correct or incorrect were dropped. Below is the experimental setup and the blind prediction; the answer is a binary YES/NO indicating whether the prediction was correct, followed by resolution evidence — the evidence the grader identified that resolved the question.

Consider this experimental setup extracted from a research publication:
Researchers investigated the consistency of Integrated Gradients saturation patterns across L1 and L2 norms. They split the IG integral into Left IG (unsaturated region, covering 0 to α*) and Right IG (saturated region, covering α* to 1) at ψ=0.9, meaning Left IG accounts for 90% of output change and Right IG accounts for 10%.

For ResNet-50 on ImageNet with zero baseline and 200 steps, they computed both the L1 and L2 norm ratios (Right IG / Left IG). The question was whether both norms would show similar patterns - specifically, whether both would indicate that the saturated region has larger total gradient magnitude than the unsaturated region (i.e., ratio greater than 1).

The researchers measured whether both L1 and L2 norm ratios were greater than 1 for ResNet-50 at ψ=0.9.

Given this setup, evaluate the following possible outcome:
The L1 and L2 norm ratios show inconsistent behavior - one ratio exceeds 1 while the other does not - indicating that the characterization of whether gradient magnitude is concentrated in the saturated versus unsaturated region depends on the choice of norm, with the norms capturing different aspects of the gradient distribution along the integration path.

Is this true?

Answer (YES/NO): NO